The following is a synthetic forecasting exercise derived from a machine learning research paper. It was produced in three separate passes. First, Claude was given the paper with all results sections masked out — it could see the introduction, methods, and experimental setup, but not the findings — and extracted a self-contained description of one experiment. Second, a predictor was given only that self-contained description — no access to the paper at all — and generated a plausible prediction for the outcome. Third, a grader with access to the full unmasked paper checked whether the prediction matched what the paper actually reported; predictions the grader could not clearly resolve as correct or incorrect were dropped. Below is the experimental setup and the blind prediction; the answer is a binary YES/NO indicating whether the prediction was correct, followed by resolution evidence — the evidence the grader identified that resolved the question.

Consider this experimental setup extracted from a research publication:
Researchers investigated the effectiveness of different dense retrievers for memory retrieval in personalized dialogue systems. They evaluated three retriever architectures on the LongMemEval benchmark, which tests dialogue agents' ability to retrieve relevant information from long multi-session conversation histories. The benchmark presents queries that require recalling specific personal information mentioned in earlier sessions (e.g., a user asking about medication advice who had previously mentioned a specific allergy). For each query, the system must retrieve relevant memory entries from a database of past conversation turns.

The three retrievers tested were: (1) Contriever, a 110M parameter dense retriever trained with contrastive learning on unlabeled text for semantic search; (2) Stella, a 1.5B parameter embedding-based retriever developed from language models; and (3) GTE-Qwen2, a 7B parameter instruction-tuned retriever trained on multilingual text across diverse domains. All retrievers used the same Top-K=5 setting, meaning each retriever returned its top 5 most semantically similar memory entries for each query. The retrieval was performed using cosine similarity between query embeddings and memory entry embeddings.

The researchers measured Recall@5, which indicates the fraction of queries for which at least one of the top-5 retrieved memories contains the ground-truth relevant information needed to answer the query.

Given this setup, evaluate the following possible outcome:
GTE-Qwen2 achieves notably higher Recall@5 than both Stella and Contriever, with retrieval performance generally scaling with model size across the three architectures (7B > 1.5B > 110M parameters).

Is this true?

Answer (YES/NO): NO